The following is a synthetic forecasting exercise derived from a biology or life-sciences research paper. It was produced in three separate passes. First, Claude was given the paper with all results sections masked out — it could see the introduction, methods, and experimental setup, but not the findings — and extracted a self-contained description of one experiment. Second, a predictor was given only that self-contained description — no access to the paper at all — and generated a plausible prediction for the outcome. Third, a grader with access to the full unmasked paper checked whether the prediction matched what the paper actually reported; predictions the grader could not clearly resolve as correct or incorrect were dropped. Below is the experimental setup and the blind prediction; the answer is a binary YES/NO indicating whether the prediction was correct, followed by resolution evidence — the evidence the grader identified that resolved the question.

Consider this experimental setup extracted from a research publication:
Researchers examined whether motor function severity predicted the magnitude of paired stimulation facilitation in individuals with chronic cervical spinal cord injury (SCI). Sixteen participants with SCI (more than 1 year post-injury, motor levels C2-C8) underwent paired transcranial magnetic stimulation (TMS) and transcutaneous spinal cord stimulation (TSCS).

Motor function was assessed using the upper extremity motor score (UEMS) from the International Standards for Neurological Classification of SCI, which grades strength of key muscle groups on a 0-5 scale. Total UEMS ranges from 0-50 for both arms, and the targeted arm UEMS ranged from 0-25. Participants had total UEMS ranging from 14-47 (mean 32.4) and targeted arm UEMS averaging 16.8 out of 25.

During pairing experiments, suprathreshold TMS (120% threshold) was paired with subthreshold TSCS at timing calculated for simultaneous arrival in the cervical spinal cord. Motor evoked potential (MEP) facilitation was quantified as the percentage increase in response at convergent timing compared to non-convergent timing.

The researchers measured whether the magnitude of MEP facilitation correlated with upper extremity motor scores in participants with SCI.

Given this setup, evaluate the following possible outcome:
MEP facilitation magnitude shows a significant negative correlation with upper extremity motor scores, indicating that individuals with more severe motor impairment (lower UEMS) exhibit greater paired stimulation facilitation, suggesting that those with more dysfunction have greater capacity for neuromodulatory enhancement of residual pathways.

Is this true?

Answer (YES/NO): NO